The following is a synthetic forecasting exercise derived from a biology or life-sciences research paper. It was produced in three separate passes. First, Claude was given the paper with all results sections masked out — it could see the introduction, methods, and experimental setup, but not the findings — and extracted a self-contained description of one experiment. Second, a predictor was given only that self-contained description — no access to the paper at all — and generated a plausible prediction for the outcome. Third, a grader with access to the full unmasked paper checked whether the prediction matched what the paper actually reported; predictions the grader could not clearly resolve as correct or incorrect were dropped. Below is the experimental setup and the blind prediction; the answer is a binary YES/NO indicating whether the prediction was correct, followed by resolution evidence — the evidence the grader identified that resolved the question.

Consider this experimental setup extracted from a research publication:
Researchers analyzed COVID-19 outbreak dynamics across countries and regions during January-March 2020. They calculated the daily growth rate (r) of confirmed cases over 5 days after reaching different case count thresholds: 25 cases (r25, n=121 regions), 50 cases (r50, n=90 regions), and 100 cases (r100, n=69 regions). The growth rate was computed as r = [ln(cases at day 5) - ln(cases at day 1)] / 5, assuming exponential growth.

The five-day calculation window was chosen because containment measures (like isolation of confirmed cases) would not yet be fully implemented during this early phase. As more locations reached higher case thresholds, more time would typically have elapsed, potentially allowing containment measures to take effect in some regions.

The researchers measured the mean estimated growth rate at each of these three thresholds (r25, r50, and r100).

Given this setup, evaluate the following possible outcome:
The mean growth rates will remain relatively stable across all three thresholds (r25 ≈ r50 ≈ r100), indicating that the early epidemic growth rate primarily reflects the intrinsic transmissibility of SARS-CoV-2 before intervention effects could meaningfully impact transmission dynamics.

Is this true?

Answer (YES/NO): NO